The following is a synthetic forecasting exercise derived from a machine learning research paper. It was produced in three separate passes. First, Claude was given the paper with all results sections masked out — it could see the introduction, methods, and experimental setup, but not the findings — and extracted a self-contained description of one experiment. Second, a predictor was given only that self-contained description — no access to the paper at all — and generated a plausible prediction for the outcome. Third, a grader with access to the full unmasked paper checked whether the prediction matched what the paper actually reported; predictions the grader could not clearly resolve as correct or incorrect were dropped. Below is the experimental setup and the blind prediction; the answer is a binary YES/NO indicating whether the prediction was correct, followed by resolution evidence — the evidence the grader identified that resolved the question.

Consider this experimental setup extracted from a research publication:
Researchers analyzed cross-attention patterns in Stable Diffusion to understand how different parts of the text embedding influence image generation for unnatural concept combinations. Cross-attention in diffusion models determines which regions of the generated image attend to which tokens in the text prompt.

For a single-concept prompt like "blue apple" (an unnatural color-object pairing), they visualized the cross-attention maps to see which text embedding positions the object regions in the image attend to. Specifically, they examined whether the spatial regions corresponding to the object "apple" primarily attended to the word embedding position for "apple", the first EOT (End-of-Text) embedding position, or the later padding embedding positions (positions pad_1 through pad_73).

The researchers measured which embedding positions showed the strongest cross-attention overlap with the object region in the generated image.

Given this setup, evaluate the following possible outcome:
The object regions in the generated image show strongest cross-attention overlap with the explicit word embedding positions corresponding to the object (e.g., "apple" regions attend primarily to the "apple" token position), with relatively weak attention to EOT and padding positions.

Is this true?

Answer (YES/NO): NO